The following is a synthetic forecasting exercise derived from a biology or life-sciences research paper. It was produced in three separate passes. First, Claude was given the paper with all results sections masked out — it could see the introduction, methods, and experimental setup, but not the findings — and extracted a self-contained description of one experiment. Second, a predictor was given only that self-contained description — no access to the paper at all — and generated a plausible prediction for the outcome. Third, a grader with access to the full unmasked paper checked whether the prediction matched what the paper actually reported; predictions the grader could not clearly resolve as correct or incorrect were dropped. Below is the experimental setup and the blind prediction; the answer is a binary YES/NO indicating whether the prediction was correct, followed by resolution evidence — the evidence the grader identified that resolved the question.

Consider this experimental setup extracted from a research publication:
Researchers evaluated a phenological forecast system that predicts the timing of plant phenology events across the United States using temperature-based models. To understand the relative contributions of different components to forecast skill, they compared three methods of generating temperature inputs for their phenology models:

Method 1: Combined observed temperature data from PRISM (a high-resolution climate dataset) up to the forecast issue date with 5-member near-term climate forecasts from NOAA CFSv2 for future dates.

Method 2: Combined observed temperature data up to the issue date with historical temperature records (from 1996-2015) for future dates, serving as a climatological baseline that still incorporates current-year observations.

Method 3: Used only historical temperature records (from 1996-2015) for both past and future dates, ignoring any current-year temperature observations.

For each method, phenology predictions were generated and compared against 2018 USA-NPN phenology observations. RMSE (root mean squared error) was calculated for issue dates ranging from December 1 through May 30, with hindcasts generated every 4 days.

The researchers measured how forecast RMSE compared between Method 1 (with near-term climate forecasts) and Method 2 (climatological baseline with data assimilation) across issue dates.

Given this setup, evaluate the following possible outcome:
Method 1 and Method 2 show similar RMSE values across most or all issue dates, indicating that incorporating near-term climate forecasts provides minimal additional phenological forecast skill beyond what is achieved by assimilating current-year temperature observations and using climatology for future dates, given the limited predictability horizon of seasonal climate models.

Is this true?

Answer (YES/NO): NO